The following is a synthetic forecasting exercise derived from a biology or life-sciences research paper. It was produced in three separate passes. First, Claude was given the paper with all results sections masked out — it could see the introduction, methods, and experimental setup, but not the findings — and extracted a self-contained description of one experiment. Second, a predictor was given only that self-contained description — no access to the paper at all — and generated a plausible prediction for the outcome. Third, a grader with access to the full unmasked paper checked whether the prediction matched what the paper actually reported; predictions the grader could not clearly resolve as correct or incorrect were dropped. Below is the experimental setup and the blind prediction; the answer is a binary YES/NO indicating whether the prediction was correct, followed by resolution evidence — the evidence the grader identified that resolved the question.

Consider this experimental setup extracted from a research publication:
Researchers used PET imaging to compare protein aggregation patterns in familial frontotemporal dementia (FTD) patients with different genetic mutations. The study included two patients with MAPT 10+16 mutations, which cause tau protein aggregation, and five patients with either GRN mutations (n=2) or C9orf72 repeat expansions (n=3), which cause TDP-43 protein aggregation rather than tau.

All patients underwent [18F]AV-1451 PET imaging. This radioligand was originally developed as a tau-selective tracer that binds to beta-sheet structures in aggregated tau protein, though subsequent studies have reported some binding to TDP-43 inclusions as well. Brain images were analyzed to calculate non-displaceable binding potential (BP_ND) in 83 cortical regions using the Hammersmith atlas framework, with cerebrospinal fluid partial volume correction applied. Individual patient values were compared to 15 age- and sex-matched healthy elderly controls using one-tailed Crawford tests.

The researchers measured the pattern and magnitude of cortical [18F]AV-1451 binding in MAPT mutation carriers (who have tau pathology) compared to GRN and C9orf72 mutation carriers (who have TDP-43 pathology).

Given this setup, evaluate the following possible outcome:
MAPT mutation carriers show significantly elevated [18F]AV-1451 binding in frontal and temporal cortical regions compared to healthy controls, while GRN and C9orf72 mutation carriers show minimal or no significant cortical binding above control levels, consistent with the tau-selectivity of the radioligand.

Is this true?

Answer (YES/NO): NO